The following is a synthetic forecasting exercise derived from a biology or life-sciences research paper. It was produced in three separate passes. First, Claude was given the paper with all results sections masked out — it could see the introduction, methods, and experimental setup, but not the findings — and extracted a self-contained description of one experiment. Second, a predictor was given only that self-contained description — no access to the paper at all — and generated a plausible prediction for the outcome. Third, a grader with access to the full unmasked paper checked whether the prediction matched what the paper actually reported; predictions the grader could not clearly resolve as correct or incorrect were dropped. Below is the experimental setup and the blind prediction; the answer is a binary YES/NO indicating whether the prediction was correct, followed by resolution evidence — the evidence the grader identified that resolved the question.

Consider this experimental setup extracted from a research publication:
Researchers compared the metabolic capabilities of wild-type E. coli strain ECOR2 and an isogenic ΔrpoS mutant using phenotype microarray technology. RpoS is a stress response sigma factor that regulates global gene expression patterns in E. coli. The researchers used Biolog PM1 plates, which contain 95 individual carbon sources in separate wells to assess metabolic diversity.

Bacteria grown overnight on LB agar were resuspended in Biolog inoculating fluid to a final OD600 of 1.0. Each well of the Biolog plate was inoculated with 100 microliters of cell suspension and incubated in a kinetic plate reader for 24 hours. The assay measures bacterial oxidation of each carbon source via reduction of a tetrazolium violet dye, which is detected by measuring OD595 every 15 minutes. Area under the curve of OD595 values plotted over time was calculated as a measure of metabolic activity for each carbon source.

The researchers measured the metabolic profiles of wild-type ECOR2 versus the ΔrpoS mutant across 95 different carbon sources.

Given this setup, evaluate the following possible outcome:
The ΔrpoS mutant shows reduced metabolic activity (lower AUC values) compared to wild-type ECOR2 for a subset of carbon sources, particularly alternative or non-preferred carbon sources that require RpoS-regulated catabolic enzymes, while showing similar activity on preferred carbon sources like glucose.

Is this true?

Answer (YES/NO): NO